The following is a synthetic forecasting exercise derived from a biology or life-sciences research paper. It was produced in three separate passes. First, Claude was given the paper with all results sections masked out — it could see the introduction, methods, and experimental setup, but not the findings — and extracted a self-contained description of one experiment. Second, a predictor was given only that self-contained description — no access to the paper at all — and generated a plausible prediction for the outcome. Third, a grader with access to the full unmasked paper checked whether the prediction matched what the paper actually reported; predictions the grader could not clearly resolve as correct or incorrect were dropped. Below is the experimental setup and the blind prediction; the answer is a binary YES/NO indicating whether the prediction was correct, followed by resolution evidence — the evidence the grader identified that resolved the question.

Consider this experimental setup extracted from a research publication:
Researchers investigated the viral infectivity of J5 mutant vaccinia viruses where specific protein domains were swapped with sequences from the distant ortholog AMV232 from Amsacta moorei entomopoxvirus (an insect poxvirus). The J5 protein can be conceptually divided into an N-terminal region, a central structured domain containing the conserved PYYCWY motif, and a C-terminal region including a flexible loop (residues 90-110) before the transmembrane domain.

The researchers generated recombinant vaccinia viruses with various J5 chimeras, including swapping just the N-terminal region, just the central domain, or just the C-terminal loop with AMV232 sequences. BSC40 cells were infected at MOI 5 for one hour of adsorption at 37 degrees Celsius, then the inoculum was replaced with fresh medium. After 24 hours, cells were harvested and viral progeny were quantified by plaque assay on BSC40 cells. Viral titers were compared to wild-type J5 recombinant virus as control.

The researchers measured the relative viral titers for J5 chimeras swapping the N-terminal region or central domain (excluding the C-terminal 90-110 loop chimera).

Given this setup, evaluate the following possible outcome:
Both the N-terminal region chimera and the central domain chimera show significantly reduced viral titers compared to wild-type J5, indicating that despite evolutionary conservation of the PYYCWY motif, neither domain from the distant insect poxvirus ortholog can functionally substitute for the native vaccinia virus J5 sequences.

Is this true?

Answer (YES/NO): NO